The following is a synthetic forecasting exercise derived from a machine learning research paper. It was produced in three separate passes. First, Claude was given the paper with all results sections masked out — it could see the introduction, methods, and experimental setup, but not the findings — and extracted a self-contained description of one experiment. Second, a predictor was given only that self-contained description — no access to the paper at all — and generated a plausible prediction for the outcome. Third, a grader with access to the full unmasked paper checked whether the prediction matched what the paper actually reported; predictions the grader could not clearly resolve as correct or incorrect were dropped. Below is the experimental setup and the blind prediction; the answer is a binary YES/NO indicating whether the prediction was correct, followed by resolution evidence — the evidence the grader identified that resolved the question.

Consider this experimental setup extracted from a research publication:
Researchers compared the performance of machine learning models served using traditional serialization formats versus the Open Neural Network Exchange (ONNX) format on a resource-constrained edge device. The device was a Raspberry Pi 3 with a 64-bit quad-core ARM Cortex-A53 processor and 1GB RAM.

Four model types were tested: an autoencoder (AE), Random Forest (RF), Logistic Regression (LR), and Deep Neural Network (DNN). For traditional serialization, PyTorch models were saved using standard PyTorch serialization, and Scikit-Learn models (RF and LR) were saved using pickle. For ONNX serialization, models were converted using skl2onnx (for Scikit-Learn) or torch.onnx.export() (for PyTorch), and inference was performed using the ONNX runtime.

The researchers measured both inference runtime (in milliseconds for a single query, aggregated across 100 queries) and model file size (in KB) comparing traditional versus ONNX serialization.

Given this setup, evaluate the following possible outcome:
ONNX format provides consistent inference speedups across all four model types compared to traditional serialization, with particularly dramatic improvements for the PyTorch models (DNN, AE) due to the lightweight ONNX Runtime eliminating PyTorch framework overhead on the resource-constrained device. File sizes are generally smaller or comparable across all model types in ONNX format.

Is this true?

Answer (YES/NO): NO